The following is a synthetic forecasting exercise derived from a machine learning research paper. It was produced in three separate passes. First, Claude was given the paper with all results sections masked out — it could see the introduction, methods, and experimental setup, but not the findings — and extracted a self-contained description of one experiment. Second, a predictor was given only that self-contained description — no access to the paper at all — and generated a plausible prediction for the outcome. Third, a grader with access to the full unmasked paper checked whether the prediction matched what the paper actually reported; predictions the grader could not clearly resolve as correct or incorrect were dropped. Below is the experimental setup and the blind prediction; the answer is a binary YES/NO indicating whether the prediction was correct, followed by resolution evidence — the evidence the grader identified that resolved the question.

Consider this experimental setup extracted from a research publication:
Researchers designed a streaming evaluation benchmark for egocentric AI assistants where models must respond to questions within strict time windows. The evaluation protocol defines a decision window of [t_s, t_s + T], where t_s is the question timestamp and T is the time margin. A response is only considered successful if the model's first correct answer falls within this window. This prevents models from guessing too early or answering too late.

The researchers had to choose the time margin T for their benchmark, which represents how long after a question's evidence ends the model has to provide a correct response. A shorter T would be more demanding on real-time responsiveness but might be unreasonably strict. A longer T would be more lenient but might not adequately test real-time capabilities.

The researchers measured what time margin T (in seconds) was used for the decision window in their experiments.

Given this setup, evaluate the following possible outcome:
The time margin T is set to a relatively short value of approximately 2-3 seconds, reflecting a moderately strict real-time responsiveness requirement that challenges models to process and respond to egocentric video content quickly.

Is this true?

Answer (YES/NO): NO